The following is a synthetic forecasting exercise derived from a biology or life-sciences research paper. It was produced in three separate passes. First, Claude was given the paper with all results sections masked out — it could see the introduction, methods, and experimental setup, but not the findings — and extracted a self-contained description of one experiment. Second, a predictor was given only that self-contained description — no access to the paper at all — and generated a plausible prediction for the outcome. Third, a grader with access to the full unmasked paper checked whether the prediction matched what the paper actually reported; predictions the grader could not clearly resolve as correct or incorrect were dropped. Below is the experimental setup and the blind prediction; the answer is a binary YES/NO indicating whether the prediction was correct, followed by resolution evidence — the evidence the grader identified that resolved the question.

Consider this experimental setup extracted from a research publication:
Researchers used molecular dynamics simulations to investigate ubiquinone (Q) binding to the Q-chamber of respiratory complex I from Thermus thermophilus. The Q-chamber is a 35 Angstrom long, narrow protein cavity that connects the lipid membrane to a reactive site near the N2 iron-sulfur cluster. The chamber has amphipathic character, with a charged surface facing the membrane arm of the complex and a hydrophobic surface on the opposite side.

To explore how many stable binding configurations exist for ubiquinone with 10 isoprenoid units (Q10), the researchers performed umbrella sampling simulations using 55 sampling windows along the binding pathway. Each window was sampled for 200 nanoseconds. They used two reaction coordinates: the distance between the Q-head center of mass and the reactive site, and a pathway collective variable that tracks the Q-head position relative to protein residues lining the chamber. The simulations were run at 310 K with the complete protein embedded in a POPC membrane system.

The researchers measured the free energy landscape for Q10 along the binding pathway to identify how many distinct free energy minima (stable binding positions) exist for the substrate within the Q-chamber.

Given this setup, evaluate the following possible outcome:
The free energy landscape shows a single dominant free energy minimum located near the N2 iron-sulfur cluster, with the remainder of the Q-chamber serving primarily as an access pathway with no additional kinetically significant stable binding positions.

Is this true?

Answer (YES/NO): NO